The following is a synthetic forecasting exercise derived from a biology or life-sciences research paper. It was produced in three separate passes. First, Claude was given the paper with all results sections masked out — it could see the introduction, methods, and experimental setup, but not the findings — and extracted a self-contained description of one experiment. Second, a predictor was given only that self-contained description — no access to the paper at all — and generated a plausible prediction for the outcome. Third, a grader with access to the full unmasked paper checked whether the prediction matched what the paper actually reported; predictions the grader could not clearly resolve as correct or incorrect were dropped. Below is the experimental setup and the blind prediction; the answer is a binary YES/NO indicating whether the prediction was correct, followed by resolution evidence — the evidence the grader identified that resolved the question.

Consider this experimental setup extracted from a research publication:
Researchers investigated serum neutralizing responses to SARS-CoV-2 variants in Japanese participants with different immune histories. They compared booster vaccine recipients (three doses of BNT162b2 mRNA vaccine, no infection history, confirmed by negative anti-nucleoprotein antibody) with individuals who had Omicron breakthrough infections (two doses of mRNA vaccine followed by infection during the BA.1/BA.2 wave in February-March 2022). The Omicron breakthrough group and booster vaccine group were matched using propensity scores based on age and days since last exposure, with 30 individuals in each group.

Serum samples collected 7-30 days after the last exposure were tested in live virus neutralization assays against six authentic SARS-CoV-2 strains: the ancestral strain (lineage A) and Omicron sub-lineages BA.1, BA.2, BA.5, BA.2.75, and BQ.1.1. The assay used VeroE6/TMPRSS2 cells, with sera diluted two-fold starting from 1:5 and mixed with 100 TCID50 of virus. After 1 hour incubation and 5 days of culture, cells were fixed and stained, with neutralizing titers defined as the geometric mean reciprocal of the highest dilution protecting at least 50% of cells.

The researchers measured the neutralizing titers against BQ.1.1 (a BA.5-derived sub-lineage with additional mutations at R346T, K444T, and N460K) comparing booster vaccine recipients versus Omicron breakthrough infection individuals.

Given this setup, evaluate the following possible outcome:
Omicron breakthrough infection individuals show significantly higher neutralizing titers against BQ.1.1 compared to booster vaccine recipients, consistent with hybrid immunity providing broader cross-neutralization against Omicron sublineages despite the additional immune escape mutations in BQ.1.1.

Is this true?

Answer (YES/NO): YES